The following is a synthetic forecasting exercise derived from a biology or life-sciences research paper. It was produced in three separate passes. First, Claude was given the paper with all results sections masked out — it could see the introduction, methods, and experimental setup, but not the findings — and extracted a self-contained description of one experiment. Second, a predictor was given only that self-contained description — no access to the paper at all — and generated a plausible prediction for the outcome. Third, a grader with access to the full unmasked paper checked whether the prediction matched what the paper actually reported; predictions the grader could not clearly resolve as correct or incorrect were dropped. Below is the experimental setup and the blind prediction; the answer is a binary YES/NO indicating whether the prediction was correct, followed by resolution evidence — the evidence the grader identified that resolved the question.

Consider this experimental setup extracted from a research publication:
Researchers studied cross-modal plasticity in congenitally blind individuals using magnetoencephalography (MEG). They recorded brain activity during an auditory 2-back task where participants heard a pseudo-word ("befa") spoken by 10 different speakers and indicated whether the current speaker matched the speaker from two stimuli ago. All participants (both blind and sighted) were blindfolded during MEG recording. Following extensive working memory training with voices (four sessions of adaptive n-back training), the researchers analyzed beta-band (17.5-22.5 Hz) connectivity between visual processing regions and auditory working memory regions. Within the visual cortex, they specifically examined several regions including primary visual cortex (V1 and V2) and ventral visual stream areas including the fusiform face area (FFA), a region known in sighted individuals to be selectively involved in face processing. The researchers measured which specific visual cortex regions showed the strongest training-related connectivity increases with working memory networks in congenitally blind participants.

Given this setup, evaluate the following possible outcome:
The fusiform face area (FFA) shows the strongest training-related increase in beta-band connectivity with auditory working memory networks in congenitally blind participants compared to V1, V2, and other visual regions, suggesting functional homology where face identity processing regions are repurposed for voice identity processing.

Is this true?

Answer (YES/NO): NO